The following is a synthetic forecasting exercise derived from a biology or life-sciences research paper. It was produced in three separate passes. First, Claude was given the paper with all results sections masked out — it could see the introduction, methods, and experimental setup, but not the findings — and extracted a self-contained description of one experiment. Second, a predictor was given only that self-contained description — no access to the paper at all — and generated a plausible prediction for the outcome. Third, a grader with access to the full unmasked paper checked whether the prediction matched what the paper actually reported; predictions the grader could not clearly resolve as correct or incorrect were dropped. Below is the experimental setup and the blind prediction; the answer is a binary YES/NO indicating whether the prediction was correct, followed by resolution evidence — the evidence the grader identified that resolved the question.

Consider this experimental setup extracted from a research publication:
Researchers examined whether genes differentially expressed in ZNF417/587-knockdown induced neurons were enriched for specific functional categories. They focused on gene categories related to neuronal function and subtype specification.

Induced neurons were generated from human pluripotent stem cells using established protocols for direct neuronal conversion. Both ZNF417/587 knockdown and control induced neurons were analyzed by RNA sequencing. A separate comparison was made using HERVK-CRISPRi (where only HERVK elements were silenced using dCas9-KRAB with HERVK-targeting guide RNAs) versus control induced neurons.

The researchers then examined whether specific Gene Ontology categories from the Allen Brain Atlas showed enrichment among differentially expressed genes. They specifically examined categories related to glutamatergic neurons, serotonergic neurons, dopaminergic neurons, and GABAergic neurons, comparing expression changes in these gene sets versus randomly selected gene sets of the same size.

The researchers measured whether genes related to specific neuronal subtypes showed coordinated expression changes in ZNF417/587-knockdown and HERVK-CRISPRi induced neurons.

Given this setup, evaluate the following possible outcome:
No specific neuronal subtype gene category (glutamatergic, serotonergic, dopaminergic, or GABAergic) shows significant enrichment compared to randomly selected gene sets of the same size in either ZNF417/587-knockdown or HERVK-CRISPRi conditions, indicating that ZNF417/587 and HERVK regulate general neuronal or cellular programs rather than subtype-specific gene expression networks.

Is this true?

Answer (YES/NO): NO